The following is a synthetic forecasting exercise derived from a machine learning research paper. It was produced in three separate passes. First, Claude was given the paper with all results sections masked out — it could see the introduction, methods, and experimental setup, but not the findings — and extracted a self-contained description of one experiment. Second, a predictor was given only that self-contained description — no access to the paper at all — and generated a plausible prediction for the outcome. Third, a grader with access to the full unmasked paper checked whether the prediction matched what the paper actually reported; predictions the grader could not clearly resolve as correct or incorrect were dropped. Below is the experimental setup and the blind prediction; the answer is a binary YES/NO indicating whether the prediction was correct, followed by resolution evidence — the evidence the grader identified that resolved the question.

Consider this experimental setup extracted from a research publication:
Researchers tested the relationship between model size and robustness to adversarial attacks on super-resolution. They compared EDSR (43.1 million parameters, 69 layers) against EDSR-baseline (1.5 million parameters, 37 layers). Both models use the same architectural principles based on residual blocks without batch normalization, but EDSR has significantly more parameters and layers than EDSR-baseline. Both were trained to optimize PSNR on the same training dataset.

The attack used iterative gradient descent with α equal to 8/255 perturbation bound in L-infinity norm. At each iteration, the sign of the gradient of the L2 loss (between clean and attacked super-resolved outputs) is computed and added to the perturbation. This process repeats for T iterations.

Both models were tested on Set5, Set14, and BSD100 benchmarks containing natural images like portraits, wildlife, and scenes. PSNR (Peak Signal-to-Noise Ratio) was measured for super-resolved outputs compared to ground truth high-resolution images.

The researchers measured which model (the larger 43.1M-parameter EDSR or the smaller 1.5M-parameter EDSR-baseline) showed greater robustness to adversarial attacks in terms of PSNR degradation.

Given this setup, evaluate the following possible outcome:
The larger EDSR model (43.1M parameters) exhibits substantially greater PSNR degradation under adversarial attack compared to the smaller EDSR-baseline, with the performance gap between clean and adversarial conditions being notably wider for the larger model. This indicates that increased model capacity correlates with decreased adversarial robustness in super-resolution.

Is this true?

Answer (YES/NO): YES